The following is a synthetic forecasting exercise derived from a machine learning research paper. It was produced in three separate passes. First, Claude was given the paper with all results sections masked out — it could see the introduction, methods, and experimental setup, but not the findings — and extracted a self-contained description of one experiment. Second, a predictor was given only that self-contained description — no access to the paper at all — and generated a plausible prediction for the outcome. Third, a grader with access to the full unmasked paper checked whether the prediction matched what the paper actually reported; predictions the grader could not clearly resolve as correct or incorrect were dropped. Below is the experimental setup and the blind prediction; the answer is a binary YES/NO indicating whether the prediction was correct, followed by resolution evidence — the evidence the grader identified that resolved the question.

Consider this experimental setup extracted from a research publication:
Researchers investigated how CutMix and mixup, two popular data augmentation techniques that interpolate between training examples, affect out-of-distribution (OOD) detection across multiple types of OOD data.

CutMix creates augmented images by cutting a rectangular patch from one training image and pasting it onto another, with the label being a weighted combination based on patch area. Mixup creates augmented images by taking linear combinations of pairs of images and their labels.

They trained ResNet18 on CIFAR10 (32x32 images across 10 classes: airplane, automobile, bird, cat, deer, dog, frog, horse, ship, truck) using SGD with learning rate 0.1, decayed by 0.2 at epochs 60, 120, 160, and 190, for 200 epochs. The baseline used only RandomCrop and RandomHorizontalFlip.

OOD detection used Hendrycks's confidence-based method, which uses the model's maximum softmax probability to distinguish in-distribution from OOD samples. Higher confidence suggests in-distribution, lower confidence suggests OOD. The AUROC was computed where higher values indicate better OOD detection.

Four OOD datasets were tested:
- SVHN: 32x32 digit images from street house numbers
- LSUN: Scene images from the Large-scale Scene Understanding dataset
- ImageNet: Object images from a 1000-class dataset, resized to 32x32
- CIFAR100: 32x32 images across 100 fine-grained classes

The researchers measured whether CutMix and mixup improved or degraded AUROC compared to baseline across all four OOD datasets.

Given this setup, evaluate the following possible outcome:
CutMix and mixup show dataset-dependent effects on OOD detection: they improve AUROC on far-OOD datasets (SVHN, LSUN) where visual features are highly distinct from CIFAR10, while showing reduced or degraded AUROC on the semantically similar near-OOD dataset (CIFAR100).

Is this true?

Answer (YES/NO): NO